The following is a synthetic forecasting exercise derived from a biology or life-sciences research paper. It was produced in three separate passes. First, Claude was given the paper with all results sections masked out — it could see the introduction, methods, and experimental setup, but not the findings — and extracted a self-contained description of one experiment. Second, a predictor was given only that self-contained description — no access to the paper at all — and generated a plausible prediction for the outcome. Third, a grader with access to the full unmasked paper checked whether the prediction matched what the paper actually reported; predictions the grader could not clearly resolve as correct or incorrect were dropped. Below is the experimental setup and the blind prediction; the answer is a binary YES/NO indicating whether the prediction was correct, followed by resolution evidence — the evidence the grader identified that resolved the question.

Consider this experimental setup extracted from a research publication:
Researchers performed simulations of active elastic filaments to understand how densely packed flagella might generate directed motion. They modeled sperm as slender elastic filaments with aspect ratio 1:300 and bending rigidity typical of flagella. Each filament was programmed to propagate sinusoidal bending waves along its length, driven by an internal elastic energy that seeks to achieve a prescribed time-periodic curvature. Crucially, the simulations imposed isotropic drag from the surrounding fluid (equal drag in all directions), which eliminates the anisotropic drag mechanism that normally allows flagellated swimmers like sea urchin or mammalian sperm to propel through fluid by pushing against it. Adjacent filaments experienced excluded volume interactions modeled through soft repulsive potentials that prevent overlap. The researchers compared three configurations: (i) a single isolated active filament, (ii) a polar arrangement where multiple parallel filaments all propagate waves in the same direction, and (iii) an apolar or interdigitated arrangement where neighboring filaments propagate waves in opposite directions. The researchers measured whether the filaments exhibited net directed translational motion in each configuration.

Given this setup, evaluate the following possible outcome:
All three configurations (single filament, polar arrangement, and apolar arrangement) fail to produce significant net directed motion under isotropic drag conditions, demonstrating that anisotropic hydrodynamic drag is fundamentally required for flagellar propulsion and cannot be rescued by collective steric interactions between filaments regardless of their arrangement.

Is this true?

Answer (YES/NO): NO